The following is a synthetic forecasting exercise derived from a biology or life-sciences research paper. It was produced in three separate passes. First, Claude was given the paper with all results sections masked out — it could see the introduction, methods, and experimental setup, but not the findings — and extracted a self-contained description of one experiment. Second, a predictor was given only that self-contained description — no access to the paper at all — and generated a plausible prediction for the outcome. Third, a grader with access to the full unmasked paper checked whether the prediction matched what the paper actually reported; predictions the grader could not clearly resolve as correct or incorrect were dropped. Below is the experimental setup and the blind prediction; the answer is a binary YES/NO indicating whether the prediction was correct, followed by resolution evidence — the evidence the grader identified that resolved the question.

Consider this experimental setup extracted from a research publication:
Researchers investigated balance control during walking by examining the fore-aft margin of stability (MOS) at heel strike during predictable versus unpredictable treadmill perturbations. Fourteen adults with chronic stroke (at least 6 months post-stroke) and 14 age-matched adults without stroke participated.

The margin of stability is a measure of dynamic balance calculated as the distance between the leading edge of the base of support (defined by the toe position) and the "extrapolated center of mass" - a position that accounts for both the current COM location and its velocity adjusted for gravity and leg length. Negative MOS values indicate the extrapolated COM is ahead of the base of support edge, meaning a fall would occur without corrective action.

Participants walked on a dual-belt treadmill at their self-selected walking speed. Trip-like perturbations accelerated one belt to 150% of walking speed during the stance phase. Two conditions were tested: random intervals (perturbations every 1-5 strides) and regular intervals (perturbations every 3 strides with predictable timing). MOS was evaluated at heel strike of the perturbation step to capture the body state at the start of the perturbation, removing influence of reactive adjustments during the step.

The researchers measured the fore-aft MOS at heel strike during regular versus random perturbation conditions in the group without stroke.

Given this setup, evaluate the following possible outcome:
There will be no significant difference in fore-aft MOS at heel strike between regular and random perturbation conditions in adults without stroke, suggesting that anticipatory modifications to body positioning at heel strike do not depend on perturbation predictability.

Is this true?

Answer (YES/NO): NO